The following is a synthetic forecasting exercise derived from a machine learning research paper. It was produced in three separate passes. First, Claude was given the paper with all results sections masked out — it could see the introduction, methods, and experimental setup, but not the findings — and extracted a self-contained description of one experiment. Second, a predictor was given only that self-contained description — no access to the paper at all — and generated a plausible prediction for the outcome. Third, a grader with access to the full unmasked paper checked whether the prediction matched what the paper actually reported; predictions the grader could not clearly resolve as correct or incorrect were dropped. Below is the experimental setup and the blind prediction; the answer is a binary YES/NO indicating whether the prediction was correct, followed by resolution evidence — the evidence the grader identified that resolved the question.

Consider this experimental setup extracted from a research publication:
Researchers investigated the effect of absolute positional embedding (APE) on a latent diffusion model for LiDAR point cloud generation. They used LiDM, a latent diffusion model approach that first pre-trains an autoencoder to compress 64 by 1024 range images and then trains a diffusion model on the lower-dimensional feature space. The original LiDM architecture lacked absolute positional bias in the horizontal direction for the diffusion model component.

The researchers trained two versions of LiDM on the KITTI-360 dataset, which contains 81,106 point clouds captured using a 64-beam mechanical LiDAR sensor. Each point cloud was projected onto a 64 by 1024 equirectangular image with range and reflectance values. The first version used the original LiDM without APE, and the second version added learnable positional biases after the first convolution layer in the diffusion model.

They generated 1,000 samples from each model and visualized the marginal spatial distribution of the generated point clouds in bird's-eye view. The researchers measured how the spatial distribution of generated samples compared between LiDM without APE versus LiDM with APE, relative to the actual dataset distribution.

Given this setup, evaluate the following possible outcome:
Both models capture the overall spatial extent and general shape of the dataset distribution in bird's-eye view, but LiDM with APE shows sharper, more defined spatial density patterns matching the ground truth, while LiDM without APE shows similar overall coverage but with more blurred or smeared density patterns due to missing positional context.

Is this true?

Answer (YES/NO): NO